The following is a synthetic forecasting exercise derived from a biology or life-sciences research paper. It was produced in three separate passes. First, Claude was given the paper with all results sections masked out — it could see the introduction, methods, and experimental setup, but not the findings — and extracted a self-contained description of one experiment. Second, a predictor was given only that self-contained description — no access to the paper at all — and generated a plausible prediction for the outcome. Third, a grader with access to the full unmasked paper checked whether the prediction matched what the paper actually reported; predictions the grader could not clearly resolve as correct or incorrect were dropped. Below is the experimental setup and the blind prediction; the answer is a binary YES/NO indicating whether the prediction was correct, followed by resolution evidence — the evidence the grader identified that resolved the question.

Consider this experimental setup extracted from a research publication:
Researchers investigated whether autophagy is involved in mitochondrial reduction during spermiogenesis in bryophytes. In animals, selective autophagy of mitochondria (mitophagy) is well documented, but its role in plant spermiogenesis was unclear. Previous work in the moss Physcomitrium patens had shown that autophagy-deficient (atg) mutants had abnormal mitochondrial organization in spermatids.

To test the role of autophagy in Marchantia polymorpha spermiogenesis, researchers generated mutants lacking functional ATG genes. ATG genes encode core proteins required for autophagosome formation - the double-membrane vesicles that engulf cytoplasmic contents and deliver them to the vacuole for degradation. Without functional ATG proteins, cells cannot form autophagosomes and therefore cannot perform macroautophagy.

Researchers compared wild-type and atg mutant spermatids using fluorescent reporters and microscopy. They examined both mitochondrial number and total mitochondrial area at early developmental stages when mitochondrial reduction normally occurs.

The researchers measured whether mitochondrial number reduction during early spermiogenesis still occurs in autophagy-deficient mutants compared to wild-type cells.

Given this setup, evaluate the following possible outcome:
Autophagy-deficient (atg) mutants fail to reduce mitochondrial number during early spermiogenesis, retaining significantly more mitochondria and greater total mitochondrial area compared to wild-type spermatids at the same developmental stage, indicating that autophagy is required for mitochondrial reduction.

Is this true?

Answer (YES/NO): YES